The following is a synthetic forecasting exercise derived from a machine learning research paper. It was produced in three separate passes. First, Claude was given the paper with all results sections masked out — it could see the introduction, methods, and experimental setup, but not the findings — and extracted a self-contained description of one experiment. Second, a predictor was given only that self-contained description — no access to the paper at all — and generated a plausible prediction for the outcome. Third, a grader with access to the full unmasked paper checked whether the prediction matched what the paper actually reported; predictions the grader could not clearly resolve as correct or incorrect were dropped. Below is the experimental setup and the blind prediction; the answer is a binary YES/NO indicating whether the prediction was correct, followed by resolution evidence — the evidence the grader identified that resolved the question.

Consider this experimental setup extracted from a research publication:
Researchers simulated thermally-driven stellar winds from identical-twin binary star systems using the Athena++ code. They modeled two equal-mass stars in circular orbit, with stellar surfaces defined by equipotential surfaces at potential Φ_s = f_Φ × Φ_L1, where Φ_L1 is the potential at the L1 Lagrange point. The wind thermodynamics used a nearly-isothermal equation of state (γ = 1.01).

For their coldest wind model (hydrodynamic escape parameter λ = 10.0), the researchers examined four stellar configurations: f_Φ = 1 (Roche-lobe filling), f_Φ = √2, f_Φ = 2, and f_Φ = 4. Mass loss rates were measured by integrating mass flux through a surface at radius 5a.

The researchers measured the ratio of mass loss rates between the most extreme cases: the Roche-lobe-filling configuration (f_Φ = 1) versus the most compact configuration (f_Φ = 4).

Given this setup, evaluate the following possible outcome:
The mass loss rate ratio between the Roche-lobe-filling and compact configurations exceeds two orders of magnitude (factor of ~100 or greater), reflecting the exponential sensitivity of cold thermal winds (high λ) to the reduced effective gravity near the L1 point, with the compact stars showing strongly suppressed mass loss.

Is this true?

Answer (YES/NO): NO